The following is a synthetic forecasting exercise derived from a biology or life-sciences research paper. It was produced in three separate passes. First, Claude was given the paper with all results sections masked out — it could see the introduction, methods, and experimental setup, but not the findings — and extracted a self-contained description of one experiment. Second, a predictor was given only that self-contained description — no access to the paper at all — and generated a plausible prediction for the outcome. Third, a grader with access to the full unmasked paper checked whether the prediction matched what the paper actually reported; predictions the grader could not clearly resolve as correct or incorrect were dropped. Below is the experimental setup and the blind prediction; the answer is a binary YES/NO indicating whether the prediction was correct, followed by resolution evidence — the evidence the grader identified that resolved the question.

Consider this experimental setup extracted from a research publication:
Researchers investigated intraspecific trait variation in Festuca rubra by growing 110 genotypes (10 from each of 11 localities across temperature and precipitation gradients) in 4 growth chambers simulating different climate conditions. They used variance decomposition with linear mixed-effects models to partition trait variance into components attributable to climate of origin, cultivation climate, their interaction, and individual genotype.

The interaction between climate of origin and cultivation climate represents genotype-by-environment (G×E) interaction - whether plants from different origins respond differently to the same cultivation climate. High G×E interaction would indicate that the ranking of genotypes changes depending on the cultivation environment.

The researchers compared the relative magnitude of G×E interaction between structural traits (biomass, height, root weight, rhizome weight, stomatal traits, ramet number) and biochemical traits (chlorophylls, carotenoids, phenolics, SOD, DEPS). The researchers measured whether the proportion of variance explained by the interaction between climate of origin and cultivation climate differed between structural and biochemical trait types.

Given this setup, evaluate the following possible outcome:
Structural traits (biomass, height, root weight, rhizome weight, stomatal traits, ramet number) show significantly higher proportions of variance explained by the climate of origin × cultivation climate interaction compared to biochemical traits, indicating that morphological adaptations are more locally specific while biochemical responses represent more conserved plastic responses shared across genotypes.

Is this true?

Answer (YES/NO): NO